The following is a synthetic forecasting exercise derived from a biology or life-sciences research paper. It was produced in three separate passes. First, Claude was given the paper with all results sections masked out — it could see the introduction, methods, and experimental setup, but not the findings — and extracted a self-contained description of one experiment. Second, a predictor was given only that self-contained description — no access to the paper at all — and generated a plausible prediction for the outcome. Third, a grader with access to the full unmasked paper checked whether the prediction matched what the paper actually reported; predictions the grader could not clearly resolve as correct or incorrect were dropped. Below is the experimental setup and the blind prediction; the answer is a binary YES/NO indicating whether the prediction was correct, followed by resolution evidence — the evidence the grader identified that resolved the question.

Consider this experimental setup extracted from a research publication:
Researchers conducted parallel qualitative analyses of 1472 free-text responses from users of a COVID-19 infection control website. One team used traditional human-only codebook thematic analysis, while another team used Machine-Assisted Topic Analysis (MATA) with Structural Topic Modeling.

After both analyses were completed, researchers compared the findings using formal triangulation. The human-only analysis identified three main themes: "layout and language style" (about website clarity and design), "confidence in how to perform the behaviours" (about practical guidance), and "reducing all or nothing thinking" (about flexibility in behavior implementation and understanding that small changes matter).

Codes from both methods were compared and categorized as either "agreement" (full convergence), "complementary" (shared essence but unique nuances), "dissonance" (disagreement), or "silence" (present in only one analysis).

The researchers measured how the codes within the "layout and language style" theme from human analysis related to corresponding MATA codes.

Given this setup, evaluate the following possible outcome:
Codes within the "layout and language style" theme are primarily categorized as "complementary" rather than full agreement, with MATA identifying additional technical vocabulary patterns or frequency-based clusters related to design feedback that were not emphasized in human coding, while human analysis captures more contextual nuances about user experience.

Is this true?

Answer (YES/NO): NO